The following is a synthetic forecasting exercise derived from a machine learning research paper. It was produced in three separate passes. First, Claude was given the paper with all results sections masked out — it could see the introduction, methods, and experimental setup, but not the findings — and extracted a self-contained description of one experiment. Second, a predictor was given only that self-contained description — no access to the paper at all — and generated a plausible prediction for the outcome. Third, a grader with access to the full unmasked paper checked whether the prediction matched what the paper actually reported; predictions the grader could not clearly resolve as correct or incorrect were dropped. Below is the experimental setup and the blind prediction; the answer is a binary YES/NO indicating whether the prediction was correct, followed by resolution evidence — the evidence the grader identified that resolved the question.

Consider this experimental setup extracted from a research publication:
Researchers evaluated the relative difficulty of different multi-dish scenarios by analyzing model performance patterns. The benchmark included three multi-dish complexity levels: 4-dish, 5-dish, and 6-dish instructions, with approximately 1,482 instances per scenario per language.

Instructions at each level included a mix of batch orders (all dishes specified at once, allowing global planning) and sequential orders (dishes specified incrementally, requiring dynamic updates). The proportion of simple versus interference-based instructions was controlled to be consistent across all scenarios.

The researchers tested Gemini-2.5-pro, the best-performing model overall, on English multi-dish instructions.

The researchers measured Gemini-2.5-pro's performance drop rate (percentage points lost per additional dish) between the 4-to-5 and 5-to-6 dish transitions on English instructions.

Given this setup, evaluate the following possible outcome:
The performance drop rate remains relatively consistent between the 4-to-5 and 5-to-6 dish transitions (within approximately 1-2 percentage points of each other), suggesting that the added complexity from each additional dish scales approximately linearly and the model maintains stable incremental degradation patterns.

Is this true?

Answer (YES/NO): NO